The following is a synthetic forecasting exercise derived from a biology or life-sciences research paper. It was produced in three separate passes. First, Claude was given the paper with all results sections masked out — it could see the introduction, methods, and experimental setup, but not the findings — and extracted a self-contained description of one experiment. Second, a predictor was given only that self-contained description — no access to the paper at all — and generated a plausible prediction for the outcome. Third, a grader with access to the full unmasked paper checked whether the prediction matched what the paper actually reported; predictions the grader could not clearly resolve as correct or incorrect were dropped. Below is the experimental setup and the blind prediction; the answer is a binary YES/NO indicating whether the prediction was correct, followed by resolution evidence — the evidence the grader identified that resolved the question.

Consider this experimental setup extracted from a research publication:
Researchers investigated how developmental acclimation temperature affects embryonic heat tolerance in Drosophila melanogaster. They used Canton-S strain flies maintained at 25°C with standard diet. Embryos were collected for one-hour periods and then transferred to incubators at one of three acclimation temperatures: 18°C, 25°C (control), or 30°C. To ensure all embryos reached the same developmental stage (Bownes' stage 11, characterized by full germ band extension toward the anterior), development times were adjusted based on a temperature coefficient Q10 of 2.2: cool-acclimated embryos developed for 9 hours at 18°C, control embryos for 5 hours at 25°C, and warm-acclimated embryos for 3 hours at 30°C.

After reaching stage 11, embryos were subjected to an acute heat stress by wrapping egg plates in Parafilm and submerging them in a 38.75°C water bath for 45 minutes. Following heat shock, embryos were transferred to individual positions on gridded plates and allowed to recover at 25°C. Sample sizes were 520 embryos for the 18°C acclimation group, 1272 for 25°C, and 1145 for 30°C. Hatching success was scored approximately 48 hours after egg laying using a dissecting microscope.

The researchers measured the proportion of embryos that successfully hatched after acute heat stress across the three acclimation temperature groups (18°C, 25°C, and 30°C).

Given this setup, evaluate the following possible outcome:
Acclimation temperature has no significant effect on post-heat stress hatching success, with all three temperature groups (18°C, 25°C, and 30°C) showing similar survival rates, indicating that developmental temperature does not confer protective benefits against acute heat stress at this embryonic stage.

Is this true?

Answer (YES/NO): NO